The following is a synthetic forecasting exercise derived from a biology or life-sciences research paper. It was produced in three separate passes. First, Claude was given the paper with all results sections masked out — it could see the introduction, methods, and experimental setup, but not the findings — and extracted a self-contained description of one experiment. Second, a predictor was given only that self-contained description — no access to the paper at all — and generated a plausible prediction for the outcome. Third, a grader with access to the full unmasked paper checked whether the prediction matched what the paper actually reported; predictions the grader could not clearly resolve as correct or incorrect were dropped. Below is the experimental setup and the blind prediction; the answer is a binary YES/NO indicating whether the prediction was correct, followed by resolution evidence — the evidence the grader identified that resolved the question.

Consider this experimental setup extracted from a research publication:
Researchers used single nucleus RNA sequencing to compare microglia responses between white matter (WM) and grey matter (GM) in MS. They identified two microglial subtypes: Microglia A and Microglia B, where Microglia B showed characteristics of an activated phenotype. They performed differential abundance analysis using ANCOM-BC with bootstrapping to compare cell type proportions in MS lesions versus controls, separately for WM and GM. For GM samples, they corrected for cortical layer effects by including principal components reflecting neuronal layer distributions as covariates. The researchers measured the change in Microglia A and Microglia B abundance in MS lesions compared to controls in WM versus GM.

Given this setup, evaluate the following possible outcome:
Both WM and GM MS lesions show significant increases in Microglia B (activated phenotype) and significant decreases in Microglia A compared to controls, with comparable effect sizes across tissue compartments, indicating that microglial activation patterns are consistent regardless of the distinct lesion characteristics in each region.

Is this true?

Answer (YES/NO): NO